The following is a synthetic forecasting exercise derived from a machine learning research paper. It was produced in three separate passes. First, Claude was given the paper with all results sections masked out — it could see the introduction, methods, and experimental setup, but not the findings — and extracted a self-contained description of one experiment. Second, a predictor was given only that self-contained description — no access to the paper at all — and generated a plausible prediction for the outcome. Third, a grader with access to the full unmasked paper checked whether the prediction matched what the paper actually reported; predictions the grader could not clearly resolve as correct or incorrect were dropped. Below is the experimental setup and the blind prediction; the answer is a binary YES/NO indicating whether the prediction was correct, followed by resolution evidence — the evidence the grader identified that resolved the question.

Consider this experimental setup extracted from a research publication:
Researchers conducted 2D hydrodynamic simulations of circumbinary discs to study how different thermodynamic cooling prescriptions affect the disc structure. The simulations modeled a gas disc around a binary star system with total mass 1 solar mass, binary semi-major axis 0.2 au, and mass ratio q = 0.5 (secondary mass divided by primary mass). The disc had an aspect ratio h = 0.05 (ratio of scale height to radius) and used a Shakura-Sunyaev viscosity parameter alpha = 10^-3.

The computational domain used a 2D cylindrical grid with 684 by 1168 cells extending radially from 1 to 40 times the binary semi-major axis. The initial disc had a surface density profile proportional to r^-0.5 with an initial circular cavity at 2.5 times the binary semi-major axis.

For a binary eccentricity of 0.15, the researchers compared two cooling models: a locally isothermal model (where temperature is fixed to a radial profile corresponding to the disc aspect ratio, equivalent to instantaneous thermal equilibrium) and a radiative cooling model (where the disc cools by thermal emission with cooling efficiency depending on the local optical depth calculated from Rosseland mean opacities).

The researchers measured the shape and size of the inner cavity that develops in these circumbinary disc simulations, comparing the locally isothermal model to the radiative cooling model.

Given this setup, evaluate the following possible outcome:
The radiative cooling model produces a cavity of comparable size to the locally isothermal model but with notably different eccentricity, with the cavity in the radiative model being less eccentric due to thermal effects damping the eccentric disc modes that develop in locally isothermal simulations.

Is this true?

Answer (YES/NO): NO